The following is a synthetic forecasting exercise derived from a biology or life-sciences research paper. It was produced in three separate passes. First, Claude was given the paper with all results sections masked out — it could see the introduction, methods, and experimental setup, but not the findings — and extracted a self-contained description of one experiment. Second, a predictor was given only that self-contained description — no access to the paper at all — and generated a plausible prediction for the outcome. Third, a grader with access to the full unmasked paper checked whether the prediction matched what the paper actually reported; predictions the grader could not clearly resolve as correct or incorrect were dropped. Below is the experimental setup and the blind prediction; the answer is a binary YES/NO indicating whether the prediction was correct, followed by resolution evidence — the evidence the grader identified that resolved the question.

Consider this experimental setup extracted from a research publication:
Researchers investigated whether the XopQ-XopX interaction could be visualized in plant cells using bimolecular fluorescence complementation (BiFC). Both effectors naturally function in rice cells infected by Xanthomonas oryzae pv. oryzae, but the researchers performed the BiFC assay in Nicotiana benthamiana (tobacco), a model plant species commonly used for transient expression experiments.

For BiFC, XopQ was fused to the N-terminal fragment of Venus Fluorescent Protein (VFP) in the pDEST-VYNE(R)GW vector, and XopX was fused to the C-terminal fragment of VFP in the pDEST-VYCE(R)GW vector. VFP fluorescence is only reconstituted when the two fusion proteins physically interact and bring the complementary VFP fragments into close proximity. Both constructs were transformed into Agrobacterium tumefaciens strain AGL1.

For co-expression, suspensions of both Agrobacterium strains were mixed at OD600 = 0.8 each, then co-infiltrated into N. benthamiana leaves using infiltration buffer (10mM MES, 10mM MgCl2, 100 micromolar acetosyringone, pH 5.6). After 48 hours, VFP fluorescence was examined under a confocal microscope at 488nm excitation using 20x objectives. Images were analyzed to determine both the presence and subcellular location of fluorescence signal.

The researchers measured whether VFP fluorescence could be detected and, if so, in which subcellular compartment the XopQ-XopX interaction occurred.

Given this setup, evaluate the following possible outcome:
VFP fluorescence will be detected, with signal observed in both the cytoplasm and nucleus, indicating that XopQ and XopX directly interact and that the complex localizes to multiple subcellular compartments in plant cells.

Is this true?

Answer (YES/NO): NO